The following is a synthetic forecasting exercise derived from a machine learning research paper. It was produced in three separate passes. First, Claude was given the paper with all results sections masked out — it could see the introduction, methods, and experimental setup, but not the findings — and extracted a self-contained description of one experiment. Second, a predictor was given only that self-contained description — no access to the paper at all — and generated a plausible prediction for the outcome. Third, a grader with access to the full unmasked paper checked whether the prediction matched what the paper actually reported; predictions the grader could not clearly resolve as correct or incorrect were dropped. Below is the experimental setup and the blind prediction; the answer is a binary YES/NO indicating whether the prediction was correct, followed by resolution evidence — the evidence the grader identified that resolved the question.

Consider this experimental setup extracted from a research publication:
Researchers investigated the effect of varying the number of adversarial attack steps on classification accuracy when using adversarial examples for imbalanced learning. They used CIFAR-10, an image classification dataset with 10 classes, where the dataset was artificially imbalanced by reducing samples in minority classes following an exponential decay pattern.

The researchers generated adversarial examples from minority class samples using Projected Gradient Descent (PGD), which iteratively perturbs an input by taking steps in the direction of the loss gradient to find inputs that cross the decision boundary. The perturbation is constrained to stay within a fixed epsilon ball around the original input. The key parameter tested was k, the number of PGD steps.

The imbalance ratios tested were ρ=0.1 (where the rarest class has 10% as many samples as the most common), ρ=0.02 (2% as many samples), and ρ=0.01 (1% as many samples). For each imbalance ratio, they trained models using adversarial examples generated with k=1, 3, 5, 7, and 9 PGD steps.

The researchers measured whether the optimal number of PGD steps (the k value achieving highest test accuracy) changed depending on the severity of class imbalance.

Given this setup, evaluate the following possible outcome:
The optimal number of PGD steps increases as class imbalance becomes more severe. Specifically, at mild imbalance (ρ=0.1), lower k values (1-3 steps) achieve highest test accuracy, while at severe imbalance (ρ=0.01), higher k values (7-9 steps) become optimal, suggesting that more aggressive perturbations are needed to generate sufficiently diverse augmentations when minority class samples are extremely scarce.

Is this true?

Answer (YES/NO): NO